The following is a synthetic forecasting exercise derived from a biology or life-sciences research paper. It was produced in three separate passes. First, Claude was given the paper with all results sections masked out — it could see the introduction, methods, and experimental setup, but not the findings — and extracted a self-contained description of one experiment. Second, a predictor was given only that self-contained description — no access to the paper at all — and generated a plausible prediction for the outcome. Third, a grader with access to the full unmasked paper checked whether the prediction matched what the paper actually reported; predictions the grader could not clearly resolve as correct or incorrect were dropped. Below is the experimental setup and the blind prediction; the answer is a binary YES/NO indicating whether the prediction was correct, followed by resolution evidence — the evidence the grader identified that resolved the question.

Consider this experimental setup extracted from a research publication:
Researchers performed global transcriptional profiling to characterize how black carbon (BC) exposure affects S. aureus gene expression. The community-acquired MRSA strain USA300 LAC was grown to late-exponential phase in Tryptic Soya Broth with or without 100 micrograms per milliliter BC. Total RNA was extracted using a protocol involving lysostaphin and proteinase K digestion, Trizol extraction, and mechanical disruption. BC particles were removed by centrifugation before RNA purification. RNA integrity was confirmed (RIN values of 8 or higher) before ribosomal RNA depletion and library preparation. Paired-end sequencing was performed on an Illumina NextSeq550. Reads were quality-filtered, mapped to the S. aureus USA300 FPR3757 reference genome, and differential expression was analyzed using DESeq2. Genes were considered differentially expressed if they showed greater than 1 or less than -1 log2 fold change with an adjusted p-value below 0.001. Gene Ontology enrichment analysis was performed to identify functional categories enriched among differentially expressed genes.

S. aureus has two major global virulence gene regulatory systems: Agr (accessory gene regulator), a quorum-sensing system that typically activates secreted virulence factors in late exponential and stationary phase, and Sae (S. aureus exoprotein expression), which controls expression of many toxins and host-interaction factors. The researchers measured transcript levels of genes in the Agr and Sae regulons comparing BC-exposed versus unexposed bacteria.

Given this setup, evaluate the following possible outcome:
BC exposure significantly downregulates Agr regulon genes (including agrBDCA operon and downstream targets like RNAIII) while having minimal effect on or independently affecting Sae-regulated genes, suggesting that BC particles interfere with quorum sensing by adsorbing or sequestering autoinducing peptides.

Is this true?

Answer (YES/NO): NO